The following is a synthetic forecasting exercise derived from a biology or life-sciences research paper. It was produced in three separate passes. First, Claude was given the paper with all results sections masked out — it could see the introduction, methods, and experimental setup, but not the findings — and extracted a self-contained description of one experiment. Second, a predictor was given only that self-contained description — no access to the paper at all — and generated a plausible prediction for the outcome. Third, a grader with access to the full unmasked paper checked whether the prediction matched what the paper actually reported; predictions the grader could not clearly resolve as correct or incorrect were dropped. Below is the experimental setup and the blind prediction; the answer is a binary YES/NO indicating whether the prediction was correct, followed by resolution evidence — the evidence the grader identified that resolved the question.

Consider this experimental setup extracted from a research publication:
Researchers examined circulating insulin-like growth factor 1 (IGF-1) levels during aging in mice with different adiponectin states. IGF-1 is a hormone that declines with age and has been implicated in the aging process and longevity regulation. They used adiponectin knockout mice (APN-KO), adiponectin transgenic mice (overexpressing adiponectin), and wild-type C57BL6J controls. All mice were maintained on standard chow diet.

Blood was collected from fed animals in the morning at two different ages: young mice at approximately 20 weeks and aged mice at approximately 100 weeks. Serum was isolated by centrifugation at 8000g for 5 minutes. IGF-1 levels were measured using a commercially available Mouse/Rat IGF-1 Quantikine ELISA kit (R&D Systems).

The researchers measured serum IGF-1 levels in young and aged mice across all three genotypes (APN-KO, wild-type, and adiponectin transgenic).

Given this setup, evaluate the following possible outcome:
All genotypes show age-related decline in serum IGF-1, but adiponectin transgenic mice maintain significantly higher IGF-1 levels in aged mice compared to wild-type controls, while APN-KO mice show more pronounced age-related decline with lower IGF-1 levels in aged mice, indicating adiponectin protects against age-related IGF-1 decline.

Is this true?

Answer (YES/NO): NO